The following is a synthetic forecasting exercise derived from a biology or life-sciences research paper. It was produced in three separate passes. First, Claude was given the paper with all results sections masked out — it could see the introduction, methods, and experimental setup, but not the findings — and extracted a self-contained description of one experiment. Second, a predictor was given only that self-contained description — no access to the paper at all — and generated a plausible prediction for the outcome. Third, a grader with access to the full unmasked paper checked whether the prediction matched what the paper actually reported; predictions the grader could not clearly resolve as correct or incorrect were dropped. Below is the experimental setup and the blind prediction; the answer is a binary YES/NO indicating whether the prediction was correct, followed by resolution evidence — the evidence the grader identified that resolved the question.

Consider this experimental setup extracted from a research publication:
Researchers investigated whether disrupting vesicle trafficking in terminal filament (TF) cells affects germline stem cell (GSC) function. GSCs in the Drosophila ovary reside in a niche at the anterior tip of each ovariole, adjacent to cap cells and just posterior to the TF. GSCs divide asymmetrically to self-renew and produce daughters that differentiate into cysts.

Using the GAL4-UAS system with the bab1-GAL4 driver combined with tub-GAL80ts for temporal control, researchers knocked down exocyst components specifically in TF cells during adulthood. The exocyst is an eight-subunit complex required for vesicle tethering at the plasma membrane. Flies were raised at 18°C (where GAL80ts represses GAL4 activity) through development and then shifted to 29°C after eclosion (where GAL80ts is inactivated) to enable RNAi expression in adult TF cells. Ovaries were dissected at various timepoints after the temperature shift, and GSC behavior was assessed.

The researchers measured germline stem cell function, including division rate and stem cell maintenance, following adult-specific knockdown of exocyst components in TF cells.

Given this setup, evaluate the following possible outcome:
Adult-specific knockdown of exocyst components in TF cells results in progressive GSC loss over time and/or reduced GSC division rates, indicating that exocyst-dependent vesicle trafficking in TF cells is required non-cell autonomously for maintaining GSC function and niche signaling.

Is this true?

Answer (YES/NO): NO